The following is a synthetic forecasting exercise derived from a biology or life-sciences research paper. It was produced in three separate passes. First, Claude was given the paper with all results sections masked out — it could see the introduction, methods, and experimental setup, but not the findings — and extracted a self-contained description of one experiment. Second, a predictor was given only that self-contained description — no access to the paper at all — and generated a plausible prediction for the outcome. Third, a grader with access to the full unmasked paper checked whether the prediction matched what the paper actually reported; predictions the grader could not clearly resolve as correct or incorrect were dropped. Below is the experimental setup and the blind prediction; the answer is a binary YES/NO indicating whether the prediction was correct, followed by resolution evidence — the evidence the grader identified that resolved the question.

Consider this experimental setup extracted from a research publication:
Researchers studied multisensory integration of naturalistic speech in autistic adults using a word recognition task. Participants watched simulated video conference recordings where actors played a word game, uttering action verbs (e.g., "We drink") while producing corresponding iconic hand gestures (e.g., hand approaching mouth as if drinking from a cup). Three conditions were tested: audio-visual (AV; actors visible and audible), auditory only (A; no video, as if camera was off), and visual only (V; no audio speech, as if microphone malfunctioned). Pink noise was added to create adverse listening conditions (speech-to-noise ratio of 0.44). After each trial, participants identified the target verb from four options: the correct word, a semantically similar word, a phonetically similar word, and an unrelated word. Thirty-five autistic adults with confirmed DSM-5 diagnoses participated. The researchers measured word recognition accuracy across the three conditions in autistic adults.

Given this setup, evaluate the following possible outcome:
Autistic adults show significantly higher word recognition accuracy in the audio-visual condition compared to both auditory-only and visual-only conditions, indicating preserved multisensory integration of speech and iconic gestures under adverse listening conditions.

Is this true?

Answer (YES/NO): YES